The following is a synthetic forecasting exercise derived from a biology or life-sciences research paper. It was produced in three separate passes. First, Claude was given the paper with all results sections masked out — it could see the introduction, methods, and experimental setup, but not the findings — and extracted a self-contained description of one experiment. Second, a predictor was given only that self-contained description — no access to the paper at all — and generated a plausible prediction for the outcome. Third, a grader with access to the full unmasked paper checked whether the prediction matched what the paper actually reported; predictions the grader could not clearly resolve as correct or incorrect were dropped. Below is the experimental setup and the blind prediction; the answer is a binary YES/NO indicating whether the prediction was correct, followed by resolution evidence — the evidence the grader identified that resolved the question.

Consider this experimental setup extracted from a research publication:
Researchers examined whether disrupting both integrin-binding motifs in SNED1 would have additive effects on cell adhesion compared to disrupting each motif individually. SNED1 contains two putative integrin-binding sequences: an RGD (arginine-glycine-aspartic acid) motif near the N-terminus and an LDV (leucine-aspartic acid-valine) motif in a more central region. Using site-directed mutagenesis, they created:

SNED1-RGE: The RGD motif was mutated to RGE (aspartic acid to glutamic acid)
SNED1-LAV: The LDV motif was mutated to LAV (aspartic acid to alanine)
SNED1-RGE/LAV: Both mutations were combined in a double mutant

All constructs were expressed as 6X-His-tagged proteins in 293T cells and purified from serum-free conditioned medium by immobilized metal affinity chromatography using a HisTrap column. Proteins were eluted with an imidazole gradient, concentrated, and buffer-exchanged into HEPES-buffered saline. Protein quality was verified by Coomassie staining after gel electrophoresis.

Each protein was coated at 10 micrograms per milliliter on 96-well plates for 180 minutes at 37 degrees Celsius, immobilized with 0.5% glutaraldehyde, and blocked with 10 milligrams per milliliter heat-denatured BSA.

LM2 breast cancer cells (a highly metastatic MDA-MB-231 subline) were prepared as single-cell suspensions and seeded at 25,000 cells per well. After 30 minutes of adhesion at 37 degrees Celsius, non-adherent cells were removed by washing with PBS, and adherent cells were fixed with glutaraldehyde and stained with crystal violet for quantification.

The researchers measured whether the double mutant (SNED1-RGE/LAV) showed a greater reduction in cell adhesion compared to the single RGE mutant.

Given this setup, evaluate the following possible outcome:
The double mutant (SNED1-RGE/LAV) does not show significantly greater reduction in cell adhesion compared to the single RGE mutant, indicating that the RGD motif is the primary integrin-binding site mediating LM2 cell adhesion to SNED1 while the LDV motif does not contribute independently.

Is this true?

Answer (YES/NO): YES